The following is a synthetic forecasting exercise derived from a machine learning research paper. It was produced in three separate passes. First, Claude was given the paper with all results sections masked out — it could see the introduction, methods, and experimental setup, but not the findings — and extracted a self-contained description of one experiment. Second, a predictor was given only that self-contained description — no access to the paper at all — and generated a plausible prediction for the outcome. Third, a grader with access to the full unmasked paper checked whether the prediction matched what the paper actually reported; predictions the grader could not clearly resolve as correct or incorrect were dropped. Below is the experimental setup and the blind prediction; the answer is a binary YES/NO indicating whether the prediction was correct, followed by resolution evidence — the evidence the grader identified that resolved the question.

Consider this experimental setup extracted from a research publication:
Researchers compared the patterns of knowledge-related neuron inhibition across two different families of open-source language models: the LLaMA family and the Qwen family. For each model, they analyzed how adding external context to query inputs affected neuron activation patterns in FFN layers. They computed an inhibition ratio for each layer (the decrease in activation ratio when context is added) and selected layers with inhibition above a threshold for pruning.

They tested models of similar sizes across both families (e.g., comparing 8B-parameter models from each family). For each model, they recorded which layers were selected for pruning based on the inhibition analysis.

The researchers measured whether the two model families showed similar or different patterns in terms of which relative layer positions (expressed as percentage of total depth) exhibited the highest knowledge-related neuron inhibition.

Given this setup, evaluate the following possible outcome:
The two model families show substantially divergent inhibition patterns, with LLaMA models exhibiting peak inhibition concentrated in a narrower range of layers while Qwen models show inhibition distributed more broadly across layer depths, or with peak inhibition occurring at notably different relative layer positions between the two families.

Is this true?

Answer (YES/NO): YES